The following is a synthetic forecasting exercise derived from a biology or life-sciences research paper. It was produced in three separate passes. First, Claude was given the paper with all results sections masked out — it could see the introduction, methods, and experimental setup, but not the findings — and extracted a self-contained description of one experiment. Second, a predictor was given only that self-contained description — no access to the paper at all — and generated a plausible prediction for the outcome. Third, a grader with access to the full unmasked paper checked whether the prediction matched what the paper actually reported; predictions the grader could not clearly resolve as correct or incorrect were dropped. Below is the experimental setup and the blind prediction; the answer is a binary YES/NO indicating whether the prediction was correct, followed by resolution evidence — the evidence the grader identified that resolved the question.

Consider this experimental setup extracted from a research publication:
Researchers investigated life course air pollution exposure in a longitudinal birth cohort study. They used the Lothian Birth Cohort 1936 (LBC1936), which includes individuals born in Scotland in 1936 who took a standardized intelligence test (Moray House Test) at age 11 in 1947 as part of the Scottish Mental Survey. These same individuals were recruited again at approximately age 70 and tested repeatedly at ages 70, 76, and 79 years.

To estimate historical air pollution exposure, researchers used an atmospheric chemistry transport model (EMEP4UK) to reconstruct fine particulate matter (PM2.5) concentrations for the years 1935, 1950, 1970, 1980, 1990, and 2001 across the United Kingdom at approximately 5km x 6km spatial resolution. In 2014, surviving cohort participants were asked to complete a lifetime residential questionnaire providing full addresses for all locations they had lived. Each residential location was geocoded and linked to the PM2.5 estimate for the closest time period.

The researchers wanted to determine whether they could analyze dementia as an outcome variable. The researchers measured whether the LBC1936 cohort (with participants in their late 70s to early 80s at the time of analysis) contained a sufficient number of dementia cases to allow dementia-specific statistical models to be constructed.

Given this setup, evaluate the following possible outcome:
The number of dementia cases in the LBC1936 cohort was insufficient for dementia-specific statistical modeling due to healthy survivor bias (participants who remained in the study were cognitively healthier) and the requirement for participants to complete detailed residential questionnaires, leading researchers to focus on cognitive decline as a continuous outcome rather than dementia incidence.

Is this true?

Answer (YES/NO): NO